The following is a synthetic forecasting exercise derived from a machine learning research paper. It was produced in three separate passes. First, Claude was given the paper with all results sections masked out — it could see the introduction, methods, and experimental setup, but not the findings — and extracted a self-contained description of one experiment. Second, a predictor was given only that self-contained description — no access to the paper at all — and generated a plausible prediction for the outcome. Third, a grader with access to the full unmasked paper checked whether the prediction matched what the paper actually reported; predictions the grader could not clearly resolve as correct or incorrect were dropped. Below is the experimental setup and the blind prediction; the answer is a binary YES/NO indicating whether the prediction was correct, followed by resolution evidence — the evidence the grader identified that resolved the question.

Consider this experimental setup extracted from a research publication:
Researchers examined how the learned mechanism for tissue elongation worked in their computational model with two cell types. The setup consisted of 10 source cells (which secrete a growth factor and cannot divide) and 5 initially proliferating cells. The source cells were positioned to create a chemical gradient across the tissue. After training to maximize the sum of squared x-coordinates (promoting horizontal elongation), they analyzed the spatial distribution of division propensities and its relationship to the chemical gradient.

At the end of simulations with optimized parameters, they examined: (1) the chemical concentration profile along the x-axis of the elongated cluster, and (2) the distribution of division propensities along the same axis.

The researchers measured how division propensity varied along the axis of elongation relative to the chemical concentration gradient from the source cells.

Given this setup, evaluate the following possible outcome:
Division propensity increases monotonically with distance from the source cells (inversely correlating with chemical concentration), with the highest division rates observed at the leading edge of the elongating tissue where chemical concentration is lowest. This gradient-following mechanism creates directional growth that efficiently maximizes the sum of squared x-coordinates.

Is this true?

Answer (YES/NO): YES